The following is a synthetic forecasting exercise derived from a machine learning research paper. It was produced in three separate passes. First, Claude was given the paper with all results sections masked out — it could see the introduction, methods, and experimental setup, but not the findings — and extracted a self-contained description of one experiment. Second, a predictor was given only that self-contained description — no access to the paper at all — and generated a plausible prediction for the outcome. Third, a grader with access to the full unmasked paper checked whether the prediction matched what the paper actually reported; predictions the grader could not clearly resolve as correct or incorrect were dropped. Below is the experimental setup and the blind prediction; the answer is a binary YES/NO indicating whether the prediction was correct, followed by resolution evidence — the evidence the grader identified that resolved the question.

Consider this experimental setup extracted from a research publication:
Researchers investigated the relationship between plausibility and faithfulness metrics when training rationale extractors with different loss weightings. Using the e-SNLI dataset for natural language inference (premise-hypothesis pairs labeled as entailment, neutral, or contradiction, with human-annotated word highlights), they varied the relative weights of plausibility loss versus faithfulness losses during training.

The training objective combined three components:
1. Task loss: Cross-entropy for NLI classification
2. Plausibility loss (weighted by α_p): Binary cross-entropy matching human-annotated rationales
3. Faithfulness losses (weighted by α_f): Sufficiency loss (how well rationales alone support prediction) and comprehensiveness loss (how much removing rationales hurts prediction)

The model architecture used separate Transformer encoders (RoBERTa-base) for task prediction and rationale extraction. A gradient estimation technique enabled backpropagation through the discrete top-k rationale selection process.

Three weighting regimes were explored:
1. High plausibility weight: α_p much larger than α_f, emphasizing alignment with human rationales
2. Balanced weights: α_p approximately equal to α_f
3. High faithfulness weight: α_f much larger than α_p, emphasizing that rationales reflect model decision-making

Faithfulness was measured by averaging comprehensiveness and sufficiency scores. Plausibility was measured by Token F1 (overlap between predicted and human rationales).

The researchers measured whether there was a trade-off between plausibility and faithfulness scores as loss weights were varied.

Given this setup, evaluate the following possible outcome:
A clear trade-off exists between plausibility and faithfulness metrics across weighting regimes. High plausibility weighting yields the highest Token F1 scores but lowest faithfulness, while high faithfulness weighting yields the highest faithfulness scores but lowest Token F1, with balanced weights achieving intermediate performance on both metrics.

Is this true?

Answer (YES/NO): NO